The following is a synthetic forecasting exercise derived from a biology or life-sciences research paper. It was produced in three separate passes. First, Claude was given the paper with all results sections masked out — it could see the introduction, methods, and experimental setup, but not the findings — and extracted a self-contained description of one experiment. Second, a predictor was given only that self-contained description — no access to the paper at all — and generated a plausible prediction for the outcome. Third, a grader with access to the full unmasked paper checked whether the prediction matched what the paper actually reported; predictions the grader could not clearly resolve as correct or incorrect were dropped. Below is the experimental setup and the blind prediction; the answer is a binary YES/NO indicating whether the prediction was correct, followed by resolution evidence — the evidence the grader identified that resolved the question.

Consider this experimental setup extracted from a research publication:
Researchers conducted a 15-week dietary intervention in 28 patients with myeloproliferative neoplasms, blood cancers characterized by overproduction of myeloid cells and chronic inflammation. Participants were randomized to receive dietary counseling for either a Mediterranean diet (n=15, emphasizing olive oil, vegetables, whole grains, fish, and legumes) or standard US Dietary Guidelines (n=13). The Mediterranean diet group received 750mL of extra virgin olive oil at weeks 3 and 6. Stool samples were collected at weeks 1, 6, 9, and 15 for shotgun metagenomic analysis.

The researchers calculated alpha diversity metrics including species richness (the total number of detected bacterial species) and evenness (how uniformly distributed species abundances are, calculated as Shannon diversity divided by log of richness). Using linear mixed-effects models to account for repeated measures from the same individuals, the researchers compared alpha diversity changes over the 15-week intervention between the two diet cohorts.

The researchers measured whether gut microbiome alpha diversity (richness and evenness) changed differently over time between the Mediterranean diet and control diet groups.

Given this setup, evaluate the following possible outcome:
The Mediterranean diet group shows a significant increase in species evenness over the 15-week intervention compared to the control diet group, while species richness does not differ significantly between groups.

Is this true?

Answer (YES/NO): NO